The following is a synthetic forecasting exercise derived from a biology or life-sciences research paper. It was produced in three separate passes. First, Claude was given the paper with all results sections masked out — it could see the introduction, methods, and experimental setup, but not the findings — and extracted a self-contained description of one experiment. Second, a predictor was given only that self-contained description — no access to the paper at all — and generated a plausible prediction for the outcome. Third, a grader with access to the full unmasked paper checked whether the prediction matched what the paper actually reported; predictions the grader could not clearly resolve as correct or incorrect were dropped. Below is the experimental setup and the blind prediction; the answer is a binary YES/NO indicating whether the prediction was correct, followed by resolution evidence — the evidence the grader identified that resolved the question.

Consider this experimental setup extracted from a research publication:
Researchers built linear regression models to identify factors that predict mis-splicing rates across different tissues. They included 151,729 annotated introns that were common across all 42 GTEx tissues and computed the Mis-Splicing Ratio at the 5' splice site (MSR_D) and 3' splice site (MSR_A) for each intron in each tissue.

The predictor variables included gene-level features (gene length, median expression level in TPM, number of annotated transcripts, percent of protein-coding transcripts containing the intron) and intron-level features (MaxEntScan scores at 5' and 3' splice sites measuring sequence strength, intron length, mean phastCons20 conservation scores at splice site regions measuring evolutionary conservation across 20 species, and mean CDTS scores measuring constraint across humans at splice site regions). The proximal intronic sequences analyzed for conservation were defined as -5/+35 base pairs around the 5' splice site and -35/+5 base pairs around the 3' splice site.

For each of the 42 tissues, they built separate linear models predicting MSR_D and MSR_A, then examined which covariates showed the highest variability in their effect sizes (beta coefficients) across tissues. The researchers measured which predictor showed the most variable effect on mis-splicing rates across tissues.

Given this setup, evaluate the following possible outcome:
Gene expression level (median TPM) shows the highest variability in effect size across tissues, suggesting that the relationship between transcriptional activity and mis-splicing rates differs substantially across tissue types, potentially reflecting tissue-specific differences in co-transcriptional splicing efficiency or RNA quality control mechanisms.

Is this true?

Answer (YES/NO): NO